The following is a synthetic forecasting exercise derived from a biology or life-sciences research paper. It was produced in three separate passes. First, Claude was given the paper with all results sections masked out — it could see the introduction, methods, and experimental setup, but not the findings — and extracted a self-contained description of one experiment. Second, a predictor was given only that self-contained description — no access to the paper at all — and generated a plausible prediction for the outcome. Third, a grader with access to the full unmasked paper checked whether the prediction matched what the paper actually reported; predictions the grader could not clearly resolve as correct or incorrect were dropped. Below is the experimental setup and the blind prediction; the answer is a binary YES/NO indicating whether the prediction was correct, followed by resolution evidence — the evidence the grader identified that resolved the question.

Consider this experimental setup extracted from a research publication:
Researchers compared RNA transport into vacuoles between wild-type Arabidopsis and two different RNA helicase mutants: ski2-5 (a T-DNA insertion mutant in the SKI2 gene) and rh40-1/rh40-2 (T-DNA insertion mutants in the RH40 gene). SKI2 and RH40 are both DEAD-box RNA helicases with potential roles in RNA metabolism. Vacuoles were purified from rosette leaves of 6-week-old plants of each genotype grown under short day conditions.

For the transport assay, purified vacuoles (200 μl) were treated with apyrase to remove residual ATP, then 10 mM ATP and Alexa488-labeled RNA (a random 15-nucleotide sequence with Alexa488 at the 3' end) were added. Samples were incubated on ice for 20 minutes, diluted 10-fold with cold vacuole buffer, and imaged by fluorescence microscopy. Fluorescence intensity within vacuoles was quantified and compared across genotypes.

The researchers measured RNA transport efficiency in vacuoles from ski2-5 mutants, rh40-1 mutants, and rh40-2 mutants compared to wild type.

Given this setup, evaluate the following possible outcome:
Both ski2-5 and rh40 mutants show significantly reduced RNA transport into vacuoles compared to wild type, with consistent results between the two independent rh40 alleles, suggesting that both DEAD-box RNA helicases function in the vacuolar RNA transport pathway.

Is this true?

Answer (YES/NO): NO